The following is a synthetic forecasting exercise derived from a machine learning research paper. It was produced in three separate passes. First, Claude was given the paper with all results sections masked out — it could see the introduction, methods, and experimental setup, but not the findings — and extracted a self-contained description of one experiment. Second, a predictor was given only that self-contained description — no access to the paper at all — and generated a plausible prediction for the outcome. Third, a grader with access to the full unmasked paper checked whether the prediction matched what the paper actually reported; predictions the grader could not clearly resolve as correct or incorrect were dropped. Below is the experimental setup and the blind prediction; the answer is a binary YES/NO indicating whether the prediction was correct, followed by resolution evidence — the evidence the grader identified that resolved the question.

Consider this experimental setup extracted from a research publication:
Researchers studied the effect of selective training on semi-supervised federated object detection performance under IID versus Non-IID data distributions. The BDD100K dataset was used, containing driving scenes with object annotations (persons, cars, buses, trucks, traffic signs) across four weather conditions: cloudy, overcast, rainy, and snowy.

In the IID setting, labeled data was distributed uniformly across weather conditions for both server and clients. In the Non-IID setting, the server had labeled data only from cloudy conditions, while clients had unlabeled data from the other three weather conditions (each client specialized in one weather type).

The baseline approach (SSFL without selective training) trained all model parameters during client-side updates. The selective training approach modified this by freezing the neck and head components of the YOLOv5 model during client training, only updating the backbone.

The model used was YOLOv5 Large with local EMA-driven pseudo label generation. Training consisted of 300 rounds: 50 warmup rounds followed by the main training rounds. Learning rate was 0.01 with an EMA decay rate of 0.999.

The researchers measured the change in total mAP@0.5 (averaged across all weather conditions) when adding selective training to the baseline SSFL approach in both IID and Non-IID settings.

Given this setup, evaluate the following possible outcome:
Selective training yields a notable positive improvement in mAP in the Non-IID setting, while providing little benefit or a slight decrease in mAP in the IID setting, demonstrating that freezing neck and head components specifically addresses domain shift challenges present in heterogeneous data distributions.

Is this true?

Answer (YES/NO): YES